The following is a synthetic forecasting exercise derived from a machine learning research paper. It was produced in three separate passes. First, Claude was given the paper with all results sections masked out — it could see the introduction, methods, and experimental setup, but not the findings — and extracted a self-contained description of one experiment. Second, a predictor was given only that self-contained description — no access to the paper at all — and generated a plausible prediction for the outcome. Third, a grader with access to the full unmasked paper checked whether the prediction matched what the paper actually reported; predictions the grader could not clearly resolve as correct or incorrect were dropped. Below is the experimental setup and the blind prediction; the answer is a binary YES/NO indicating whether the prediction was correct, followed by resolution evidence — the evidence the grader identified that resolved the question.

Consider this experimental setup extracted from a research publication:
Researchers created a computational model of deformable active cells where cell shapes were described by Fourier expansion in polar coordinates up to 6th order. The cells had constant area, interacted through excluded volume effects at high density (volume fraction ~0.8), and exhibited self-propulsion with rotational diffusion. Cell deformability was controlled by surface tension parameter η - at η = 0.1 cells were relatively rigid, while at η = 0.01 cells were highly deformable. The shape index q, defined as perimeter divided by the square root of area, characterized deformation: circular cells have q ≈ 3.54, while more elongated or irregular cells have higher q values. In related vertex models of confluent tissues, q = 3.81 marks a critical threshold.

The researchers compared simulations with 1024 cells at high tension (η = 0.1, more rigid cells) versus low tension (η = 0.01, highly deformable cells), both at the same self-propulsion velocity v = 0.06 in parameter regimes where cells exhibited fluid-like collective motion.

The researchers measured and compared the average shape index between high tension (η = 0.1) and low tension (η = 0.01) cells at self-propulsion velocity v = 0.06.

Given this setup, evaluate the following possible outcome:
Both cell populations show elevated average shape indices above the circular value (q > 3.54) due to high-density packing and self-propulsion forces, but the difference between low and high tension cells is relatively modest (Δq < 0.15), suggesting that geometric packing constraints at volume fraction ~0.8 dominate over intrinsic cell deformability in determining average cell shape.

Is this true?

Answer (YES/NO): NO